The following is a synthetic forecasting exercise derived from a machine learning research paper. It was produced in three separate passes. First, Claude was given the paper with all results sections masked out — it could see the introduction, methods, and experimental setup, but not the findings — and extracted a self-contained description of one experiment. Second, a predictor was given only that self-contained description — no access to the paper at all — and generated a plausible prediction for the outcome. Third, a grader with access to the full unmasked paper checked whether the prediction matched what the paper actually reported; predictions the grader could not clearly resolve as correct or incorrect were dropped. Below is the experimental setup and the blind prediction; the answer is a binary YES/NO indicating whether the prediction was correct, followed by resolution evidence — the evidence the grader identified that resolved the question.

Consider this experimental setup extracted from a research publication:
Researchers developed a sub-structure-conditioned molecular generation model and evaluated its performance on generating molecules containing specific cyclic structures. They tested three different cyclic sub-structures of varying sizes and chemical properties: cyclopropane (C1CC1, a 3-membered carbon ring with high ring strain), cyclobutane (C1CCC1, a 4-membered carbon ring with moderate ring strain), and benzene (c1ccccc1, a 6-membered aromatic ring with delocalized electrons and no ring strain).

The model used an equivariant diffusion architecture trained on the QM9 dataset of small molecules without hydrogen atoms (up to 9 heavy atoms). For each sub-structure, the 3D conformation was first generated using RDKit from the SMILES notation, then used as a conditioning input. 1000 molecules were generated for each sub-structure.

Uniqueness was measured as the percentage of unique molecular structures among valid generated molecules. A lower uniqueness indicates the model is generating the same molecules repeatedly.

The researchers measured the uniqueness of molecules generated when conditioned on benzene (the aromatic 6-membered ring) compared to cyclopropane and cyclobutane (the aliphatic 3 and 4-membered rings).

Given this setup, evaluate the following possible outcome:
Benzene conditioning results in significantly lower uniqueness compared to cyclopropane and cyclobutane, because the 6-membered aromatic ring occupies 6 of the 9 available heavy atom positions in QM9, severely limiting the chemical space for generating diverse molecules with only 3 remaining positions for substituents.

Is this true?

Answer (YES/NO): YES